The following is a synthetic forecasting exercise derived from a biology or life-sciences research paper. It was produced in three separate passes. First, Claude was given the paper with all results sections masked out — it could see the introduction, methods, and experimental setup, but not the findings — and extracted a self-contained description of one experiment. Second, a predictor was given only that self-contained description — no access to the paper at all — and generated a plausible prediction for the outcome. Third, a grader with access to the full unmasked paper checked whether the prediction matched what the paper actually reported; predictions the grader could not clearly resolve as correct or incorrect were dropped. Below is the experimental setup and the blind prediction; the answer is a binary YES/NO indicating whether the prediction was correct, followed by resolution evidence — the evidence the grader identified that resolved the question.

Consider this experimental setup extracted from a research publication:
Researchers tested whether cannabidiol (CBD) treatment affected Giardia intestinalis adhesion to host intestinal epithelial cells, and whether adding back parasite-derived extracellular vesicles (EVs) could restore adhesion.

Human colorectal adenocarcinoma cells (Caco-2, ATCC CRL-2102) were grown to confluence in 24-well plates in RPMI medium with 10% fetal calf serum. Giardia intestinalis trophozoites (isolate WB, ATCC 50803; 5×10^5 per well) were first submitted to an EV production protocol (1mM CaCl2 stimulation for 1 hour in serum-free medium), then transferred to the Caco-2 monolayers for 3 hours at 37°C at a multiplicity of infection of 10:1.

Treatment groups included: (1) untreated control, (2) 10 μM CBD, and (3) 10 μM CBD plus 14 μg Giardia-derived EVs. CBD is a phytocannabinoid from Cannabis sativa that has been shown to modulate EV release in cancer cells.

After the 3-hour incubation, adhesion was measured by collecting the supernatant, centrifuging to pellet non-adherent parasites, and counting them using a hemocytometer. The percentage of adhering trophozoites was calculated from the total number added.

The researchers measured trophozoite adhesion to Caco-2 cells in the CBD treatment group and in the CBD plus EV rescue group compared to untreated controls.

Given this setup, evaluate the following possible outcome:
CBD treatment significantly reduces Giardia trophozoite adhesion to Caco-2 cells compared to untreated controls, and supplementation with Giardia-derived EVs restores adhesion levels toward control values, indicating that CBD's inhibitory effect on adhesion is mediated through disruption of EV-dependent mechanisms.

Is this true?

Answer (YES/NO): YES